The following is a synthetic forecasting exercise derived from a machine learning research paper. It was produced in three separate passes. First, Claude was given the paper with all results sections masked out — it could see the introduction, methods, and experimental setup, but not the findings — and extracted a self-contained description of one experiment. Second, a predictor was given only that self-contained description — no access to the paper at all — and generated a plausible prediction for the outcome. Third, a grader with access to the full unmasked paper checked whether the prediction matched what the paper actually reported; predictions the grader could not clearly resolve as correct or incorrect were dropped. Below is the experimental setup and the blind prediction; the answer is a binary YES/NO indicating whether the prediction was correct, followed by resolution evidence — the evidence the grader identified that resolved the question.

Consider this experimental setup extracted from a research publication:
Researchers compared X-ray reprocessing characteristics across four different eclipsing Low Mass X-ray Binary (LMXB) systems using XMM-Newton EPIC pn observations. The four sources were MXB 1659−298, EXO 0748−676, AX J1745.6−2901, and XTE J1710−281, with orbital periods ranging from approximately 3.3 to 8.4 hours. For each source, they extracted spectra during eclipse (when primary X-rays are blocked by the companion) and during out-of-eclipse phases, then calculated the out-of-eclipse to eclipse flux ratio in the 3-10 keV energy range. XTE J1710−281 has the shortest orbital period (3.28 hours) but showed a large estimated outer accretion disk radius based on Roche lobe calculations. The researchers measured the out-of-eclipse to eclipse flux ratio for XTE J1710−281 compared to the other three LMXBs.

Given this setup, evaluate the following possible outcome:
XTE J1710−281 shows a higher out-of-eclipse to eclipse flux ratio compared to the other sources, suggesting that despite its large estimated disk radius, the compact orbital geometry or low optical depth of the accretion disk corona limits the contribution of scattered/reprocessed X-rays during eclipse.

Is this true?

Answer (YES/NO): YES